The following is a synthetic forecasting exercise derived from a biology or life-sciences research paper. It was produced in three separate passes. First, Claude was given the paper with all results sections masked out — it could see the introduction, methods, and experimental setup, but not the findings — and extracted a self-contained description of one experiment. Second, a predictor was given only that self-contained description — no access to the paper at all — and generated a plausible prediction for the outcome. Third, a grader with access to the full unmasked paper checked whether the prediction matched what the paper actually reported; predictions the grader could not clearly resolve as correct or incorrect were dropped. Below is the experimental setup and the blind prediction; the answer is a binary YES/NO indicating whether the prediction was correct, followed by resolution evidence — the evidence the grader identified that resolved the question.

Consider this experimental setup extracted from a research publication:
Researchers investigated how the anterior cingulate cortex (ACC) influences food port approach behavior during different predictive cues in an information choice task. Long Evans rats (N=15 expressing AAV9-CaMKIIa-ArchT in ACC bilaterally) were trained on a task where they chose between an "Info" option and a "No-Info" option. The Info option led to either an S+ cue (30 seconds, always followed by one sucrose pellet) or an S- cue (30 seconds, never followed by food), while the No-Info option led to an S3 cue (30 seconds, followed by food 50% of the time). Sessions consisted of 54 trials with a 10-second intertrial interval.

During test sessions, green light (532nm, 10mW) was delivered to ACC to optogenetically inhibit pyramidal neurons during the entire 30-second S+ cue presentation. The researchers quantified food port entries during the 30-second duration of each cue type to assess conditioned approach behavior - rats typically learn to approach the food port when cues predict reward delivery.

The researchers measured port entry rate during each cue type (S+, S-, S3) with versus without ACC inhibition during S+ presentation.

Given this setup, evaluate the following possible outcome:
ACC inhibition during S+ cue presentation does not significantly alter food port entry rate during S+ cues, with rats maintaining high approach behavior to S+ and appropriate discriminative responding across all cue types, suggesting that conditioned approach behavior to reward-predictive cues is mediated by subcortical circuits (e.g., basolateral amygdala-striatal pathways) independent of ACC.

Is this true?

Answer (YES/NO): YES